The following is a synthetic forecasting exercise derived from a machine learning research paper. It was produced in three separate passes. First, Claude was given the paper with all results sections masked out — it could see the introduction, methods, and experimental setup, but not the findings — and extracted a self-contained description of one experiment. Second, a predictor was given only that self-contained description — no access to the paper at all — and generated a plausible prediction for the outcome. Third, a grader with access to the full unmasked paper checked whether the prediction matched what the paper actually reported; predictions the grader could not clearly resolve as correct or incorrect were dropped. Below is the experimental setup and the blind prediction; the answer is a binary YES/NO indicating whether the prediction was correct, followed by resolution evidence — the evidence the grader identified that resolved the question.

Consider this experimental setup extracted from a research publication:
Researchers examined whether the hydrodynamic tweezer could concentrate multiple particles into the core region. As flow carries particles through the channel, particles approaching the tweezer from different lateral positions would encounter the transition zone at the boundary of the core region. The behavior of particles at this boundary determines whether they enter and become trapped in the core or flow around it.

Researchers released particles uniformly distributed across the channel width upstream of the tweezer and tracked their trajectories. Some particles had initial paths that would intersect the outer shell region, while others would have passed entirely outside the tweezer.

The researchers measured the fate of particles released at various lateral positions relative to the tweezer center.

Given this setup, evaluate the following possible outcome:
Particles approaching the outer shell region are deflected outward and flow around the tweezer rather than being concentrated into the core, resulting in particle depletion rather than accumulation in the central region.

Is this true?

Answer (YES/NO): NO